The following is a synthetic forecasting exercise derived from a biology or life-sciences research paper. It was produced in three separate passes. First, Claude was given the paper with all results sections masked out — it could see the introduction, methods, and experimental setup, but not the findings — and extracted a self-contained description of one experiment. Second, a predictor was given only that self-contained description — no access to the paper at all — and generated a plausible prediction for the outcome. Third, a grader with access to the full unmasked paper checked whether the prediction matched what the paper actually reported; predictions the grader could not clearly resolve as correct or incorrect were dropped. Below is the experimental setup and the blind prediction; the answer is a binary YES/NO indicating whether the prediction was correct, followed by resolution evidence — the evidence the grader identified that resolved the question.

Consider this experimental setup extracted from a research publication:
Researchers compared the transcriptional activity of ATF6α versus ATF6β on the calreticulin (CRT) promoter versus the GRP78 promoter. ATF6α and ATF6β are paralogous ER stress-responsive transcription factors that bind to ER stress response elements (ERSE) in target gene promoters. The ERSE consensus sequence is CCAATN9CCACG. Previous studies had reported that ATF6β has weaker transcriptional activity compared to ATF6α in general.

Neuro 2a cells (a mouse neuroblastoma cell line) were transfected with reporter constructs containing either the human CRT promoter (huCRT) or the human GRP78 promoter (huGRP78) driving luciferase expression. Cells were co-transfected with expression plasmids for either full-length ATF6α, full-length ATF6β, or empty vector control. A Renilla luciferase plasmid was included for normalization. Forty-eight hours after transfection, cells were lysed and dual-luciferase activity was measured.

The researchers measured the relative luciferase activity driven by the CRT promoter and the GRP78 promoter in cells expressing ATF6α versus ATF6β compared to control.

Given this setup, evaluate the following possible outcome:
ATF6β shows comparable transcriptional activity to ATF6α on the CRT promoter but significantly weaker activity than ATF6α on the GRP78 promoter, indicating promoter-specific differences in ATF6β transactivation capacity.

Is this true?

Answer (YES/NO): NO